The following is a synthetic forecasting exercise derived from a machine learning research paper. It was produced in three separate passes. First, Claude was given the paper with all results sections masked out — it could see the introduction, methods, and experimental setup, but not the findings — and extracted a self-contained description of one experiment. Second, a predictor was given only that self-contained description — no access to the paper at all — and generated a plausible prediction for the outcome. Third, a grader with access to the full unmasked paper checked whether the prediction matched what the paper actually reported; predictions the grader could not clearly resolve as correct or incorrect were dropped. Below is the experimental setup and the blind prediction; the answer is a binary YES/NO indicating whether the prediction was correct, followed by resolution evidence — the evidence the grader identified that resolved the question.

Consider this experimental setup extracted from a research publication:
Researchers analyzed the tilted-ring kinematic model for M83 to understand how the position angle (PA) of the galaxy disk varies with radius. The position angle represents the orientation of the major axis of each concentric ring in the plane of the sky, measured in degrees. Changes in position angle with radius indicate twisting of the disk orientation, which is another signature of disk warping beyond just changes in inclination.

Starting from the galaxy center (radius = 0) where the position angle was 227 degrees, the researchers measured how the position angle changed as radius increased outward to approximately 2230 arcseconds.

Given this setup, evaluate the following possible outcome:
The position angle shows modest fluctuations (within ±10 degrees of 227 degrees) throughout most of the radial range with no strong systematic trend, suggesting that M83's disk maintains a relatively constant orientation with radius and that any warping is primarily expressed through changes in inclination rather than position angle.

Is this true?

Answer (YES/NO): NO